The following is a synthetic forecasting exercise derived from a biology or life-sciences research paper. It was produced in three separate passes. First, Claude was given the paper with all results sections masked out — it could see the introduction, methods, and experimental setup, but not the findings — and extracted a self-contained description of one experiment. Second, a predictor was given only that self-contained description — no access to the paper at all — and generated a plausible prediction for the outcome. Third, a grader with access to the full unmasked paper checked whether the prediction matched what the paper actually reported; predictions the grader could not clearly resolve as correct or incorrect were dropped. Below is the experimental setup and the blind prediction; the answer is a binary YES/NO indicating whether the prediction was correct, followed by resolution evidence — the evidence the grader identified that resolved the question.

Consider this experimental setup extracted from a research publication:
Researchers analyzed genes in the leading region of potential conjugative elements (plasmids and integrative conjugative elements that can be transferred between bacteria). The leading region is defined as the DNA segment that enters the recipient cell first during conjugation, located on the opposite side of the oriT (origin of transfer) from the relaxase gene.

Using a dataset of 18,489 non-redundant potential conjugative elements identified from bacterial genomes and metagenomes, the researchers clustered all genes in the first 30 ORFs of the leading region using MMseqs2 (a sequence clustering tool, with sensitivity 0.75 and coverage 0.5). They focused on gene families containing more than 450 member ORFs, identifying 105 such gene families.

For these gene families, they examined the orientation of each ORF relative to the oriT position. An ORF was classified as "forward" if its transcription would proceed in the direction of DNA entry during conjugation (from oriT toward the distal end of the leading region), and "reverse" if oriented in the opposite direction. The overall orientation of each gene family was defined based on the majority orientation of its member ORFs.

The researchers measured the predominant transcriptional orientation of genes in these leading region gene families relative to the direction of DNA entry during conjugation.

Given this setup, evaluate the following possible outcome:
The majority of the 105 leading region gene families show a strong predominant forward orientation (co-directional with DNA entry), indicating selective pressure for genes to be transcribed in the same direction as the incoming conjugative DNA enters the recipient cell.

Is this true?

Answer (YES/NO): NO